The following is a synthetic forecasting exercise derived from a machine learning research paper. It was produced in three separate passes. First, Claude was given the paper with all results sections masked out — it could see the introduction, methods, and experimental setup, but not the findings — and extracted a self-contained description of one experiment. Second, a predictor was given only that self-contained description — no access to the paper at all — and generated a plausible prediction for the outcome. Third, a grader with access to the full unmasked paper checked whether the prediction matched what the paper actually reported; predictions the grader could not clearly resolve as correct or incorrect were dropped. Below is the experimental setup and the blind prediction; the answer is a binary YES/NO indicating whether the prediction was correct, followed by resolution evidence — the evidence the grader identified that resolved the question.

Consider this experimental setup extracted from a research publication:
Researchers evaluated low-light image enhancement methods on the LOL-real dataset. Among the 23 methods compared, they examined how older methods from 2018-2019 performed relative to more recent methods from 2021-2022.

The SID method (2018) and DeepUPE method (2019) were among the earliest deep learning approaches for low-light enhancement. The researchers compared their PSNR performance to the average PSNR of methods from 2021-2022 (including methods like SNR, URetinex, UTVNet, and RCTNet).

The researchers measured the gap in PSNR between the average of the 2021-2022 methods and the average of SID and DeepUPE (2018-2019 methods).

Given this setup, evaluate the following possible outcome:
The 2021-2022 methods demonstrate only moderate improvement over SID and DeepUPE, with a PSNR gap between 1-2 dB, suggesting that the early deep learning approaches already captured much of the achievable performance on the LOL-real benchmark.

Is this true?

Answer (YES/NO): NO